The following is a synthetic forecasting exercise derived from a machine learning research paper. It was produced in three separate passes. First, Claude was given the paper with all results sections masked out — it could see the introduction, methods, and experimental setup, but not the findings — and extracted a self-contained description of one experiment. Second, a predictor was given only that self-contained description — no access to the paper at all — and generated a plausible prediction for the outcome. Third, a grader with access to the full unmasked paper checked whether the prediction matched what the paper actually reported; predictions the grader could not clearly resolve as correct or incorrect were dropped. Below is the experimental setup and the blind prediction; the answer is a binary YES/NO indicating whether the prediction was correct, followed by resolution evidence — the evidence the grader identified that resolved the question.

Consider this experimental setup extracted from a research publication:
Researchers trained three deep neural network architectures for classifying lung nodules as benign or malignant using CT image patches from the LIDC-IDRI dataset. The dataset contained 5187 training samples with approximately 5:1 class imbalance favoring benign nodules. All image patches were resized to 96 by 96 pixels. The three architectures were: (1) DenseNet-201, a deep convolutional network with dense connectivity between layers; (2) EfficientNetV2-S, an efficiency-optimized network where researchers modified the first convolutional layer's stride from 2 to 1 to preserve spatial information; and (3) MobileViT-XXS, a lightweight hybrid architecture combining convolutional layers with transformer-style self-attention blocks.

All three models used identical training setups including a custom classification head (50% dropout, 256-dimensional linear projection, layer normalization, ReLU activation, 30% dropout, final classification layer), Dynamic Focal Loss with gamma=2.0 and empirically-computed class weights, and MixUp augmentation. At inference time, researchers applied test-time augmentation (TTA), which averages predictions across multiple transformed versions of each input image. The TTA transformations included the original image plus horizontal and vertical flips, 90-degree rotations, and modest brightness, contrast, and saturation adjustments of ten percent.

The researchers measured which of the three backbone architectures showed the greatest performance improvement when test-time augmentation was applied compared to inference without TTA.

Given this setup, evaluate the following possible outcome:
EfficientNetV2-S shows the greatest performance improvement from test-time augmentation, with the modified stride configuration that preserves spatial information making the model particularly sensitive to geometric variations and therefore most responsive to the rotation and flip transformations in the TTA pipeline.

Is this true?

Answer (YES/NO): NO